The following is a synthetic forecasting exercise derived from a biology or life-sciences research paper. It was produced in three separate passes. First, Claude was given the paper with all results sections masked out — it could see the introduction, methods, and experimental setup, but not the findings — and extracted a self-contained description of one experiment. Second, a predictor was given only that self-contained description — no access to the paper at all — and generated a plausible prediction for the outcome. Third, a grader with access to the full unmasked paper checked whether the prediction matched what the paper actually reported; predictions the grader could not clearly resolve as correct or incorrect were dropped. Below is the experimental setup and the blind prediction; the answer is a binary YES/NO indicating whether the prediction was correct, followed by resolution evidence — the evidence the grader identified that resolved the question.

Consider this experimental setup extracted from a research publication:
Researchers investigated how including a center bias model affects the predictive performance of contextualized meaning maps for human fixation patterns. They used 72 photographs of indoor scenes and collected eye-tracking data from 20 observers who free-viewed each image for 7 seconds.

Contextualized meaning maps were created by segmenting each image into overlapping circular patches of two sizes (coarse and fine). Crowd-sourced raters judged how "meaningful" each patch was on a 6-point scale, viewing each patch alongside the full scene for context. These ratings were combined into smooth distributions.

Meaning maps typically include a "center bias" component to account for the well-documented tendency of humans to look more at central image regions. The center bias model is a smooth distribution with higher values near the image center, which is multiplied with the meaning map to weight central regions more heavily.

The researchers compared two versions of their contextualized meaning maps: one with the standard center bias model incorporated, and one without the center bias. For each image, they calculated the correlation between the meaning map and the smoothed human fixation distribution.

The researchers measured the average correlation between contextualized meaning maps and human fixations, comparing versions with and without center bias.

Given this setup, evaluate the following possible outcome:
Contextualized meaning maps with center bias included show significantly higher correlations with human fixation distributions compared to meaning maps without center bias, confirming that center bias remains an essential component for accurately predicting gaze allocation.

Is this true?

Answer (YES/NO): NO